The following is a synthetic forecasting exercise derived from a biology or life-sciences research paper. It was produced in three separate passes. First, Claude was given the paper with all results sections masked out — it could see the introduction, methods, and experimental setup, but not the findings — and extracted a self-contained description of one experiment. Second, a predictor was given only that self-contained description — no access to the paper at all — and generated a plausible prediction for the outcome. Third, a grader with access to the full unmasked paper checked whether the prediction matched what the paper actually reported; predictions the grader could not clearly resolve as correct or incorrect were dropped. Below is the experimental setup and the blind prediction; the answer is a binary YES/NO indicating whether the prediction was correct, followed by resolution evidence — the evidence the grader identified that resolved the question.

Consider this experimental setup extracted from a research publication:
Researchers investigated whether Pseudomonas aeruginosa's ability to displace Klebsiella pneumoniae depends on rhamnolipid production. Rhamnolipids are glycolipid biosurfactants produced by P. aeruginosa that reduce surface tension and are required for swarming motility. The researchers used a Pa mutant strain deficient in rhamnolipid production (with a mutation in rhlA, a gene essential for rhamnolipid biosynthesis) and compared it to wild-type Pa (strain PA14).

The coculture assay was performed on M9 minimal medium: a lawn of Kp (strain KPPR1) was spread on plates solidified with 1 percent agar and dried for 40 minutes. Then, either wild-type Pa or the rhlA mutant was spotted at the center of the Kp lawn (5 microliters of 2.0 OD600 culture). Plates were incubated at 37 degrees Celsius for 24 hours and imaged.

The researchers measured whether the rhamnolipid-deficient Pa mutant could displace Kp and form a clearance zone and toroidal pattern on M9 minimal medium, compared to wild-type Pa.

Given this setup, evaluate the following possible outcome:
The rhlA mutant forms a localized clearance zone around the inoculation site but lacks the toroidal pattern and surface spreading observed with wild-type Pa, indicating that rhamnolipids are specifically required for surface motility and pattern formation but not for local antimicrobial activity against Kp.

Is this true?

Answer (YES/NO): NO